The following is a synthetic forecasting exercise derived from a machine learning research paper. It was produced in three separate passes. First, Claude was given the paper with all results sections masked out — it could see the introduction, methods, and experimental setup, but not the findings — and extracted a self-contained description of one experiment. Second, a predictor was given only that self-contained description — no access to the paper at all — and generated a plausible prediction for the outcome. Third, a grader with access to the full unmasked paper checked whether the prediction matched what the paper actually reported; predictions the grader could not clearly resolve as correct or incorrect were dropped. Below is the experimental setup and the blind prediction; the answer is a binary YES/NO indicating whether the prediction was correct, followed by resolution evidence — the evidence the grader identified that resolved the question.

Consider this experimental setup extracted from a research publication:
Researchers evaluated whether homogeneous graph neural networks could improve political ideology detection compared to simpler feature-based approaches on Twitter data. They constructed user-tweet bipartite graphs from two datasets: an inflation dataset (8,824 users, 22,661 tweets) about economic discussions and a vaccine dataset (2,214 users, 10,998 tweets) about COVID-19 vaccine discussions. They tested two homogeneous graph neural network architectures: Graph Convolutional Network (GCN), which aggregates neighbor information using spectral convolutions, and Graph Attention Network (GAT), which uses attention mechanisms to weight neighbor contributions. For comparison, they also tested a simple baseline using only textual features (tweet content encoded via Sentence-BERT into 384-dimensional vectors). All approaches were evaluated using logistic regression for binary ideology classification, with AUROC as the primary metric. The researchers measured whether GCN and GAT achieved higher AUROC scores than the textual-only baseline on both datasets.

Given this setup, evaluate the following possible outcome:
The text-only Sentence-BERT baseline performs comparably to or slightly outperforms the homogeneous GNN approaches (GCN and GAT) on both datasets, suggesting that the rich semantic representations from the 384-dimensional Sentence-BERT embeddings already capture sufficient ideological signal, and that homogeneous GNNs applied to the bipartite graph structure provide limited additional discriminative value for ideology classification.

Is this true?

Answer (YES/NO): NO